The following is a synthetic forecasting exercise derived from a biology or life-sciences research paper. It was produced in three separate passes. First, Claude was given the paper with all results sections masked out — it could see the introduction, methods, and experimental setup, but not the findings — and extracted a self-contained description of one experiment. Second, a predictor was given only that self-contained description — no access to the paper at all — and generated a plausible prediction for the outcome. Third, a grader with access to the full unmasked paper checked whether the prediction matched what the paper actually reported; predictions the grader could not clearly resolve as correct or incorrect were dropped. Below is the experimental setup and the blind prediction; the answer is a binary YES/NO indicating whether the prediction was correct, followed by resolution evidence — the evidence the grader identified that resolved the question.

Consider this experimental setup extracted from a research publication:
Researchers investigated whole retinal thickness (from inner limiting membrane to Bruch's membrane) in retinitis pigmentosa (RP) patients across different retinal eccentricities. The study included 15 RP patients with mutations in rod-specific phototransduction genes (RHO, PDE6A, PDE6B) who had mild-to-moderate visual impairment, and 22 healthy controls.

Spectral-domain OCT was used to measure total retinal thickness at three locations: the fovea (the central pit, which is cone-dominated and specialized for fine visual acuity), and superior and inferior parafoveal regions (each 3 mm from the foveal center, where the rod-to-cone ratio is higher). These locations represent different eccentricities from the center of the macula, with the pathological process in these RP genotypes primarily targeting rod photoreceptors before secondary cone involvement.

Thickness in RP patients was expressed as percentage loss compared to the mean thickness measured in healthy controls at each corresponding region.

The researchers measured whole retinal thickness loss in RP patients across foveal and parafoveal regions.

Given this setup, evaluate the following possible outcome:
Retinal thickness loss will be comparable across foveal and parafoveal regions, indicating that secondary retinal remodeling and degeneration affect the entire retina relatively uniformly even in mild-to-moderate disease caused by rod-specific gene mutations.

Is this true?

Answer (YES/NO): NO